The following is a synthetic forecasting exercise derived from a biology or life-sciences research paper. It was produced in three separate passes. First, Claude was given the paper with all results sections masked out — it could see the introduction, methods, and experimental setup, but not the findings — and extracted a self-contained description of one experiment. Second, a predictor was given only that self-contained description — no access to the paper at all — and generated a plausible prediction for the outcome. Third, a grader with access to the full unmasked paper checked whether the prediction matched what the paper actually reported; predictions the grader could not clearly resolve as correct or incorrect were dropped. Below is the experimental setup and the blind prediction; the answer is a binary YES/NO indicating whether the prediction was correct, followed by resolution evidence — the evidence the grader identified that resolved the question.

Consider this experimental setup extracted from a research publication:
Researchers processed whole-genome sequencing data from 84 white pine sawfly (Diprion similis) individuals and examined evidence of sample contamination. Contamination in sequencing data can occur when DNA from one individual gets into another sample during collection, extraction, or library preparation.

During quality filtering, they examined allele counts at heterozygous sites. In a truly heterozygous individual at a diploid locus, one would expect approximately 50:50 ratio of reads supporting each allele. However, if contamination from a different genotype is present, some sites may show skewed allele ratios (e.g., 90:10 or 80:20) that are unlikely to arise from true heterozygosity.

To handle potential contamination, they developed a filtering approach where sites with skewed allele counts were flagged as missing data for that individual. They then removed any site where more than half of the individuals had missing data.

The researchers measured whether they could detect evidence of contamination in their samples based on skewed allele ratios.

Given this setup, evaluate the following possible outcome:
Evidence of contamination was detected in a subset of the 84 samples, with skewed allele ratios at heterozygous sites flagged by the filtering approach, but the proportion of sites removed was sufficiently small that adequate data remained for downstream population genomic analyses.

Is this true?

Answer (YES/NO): YES